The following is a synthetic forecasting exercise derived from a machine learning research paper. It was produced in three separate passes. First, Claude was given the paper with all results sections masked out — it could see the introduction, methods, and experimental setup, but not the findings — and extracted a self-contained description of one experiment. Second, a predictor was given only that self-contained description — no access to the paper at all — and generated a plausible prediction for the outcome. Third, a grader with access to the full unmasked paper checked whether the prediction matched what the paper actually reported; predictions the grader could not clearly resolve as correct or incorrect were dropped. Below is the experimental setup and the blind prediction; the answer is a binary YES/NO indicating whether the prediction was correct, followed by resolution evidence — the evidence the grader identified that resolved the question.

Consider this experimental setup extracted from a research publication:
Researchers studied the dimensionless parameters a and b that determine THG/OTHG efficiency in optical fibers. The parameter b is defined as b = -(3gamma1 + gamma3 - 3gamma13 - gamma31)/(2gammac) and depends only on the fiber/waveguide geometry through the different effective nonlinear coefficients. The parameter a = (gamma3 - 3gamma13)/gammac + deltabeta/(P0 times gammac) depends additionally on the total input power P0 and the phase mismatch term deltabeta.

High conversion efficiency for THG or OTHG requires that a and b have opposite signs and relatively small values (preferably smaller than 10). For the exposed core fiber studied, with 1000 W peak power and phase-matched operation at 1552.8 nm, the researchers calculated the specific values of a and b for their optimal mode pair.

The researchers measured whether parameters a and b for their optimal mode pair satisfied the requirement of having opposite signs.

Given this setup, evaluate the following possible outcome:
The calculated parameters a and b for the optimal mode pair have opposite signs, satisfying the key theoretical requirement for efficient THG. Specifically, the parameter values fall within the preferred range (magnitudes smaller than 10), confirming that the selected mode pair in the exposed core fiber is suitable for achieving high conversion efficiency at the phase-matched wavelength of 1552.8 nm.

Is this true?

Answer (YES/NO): YES